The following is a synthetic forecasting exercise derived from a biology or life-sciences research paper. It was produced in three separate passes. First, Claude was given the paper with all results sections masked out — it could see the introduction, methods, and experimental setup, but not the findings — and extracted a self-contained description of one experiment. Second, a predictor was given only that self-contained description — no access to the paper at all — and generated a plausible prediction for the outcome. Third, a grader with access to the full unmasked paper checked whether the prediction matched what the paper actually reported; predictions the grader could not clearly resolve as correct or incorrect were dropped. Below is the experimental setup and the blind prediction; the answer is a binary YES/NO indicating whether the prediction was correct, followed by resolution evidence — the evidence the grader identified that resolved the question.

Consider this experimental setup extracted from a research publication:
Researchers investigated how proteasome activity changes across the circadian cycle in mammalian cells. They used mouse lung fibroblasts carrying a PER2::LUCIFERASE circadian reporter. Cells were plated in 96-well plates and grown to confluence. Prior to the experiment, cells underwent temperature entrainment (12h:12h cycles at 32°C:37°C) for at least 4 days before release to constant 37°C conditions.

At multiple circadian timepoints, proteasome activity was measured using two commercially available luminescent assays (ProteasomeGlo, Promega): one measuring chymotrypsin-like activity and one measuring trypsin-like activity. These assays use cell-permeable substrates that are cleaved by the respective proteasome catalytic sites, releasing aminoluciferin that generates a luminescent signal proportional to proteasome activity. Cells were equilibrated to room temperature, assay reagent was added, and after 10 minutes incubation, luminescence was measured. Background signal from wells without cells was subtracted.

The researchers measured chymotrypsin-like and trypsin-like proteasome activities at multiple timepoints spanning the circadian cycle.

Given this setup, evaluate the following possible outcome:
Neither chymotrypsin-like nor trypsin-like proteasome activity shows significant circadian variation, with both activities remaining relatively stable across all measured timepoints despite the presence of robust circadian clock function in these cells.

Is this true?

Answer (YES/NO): NO